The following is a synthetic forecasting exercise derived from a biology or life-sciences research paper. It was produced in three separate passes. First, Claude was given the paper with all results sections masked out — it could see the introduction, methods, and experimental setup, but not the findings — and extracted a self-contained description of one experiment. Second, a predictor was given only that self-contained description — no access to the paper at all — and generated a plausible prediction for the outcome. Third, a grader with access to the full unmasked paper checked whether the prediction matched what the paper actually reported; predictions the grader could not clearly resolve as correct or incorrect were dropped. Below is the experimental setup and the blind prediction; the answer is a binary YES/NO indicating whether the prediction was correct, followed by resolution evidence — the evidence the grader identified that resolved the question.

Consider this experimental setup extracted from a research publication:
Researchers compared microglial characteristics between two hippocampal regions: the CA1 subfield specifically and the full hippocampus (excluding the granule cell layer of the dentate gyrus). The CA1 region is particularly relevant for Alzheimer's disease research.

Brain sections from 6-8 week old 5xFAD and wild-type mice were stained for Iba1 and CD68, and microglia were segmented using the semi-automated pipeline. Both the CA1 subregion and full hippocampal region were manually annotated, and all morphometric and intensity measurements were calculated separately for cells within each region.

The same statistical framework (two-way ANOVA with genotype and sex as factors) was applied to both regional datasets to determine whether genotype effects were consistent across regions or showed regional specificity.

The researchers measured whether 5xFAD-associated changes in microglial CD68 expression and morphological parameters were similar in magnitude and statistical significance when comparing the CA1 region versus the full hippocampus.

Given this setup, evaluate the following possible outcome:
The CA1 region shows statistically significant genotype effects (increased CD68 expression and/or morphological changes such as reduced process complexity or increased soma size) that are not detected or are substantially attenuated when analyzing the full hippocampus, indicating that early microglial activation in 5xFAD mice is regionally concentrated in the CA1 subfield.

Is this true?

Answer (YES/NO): NO